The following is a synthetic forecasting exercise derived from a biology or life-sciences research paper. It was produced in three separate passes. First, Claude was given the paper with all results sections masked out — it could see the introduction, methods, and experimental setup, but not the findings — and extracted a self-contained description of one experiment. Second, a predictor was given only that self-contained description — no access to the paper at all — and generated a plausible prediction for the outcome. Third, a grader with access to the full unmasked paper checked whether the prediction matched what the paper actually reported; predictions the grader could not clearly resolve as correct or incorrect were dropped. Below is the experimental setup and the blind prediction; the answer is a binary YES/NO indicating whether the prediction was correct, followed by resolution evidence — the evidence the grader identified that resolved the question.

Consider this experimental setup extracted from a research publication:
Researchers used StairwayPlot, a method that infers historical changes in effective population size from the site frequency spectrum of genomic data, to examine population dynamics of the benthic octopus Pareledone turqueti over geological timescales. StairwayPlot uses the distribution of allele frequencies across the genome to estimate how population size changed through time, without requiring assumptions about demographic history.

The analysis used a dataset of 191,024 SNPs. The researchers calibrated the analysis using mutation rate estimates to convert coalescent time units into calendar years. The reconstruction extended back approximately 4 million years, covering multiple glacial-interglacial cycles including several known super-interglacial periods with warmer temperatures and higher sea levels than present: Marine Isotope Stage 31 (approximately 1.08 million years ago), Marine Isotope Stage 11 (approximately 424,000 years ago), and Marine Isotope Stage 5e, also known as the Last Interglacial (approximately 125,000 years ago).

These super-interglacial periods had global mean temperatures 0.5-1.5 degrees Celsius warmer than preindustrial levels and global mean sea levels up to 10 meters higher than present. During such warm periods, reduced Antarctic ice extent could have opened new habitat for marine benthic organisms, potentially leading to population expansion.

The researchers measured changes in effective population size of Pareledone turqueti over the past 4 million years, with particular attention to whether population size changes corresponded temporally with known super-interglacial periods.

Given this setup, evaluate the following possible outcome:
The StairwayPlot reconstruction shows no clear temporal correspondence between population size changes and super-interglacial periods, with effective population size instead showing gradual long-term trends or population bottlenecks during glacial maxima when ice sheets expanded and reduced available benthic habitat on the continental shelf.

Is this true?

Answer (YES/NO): NO